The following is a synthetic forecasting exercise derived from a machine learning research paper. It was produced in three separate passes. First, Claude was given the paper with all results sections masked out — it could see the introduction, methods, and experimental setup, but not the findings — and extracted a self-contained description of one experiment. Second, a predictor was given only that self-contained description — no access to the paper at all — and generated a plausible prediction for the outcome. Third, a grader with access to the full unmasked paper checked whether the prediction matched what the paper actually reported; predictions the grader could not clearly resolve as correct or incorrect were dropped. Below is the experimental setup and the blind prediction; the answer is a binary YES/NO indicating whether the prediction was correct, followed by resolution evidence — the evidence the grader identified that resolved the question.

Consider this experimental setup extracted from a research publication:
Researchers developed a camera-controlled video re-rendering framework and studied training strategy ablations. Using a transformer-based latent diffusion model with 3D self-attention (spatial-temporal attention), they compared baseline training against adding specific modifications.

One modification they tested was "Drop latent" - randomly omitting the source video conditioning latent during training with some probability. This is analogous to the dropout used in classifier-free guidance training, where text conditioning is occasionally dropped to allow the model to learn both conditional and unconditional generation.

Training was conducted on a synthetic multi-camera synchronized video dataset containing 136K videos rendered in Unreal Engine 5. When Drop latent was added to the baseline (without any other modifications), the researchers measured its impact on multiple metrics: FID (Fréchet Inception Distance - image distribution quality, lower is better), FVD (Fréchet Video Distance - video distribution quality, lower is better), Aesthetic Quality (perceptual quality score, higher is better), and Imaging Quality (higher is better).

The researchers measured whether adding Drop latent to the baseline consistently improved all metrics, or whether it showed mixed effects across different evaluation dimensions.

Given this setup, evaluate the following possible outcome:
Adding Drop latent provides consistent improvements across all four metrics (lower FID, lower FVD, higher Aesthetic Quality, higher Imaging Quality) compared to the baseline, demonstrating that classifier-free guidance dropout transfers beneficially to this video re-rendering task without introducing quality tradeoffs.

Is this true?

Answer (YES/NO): YES